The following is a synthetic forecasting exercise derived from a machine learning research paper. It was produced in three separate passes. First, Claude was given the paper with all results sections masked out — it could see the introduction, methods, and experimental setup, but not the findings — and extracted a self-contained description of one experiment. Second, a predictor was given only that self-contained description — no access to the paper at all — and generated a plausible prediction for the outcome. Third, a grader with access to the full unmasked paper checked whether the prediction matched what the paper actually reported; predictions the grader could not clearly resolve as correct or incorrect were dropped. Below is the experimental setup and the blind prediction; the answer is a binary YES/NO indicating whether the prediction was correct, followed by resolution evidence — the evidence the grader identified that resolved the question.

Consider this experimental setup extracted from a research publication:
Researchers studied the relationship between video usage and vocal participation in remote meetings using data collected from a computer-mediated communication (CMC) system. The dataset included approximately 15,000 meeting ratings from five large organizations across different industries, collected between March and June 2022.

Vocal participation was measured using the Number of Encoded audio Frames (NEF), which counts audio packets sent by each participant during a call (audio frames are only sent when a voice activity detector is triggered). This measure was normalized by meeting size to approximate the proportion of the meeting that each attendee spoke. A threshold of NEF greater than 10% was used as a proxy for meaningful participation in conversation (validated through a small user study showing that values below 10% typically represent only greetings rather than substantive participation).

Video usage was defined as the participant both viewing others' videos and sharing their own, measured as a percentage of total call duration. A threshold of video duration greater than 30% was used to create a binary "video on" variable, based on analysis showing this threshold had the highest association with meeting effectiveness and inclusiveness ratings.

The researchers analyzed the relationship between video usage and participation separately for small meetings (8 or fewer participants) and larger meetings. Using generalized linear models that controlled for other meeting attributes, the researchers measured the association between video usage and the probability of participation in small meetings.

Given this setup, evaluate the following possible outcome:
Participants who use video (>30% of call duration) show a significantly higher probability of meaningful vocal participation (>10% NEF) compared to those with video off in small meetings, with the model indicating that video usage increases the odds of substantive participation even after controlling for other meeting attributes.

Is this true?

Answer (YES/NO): YES